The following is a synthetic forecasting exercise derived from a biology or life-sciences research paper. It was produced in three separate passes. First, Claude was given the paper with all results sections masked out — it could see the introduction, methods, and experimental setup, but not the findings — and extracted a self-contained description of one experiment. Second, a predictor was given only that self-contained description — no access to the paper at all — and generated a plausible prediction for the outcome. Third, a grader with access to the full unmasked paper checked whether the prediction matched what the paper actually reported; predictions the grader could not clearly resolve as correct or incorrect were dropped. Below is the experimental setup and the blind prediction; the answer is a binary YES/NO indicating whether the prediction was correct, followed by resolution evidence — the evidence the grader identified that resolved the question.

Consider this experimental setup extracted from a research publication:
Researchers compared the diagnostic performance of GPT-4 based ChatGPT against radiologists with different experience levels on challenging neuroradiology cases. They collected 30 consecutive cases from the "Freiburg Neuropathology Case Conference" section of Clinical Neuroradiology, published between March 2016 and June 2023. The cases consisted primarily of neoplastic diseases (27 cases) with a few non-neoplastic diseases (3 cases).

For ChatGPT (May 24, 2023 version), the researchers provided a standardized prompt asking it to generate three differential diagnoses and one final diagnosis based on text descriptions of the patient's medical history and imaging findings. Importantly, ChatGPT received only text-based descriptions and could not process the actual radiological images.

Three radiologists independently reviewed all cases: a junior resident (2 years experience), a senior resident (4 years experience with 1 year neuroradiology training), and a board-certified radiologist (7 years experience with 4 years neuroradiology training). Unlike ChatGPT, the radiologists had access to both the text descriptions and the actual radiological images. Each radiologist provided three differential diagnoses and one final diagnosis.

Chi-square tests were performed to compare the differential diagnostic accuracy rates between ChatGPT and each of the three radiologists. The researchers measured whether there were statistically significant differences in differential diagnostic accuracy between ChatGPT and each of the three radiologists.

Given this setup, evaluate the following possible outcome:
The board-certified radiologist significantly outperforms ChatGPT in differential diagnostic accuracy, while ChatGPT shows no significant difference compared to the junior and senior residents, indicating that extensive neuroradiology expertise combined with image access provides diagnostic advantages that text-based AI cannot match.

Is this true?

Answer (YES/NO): YES